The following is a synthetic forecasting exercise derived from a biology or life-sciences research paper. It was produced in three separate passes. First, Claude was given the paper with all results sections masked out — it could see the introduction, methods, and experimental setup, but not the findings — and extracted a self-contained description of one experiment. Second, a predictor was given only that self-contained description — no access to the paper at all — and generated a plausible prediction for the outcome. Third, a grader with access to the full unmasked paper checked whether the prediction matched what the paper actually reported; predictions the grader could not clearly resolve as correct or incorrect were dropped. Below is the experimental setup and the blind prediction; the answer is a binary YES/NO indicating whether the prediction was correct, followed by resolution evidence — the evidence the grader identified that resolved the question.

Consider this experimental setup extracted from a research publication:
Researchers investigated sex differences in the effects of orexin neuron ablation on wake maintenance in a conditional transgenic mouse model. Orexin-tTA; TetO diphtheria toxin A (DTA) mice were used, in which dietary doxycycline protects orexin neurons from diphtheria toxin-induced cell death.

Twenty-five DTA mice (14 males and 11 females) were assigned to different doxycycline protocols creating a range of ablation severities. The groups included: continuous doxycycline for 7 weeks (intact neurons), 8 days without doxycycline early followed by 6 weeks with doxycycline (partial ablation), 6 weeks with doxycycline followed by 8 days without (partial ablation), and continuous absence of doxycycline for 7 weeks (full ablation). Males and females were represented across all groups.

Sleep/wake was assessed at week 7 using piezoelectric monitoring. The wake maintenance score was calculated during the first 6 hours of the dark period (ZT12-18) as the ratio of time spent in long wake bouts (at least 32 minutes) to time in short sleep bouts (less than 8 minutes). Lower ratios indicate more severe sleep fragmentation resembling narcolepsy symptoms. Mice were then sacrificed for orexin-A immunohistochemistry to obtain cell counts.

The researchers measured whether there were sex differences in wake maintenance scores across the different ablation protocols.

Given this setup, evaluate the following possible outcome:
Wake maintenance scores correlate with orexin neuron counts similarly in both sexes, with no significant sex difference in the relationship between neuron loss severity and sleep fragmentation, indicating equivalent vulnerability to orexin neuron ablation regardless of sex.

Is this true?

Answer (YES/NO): NO